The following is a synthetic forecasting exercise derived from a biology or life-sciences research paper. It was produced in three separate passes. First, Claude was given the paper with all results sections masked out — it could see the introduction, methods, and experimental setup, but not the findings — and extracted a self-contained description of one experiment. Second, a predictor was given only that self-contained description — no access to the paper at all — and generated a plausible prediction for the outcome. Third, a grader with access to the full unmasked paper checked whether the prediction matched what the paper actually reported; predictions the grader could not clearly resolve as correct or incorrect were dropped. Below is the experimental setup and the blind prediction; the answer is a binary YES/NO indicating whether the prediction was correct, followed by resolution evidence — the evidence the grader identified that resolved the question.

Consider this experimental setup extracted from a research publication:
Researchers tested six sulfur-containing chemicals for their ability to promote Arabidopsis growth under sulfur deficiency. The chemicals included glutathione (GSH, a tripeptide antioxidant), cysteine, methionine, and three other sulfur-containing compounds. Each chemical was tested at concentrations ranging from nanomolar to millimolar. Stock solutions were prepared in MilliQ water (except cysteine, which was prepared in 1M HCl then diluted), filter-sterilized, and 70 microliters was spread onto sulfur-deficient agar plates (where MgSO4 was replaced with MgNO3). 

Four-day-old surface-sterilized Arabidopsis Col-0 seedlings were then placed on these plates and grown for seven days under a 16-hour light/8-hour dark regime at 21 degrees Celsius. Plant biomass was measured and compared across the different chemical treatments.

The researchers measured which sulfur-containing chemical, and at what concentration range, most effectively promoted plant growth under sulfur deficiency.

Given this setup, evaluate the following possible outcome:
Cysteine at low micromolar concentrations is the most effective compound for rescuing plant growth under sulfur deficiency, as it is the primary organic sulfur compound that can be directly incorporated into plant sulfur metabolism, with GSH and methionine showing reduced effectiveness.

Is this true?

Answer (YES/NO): NO